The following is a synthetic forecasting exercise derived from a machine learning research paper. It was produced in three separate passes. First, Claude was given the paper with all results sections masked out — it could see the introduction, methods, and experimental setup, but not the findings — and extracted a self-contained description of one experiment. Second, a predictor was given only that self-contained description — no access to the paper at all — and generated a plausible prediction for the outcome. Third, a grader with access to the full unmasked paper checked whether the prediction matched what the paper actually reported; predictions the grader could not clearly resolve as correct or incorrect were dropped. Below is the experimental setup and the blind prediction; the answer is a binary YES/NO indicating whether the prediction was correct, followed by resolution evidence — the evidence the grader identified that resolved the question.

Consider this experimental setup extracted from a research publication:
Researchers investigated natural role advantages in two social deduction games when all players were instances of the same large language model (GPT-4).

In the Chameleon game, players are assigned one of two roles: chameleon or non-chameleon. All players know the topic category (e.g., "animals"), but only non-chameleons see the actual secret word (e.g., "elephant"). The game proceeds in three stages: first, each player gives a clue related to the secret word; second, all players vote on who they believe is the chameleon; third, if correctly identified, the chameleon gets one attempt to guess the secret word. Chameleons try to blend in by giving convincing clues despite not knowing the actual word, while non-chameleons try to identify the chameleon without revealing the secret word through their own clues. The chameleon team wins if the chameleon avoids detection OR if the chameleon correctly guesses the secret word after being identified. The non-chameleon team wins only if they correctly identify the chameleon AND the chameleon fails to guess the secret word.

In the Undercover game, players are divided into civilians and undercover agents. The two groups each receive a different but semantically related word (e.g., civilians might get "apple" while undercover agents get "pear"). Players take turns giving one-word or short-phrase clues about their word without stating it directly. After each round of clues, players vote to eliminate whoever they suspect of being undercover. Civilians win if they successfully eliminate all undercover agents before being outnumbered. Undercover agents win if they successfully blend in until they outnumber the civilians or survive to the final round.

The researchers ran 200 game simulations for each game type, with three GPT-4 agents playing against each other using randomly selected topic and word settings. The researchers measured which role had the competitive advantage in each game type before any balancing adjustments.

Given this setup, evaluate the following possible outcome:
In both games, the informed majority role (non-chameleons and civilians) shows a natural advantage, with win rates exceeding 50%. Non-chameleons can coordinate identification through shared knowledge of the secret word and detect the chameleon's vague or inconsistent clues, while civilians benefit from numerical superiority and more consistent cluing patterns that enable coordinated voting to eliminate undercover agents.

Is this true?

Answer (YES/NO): NO